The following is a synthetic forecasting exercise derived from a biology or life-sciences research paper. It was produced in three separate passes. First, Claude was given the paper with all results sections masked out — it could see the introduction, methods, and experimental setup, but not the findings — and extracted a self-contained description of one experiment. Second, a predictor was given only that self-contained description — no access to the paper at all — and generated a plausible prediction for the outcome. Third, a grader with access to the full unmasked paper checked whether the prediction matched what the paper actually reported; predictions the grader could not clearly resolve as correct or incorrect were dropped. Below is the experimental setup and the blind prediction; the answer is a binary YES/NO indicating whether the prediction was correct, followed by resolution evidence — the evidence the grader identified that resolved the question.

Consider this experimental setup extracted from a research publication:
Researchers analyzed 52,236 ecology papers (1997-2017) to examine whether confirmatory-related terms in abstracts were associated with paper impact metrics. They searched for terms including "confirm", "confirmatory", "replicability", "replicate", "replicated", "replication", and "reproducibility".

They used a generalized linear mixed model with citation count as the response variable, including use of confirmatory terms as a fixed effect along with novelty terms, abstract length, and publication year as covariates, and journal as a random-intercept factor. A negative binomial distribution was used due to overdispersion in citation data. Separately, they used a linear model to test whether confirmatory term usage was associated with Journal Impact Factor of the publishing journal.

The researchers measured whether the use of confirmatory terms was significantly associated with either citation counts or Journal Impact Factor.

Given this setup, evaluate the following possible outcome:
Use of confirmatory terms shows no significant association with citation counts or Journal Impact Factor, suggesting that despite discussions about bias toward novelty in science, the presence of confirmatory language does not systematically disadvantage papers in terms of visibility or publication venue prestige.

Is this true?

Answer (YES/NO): YES